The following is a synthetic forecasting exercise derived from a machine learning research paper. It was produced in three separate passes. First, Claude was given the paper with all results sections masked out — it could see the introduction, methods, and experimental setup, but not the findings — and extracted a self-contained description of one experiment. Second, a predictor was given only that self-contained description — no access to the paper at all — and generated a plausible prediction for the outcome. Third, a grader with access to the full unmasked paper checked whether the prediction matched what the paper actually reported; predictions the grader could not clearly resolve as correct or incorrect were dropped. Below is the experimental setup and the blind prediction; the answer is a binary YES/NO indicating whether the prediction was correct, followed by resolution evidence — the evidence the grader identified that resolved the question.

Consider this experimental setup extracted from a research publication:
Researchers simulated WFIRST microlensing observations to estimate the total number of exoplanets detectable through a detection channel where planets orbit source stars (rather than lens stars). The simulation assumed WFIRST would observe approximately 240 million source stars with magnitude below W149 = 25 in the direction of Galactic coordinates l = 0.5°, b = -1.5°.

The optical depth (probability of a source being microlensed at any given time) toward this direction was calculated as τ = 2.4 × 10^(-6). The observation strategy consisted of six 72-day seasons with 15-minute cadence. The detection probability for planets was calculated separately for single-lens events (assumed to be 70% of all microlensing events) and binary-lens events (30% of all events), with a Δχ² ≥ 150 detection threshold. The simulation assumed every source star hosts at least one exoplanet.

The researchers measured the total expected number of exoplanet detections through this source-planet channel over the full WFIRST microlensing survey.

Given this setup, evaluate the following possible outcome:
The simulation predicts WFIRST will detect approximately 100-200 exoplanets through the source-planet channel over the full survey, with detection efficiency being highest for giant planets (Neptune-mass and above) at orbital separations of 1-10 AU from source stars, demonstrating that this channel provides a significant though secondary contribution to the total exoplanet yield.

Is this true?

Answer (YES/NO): NO